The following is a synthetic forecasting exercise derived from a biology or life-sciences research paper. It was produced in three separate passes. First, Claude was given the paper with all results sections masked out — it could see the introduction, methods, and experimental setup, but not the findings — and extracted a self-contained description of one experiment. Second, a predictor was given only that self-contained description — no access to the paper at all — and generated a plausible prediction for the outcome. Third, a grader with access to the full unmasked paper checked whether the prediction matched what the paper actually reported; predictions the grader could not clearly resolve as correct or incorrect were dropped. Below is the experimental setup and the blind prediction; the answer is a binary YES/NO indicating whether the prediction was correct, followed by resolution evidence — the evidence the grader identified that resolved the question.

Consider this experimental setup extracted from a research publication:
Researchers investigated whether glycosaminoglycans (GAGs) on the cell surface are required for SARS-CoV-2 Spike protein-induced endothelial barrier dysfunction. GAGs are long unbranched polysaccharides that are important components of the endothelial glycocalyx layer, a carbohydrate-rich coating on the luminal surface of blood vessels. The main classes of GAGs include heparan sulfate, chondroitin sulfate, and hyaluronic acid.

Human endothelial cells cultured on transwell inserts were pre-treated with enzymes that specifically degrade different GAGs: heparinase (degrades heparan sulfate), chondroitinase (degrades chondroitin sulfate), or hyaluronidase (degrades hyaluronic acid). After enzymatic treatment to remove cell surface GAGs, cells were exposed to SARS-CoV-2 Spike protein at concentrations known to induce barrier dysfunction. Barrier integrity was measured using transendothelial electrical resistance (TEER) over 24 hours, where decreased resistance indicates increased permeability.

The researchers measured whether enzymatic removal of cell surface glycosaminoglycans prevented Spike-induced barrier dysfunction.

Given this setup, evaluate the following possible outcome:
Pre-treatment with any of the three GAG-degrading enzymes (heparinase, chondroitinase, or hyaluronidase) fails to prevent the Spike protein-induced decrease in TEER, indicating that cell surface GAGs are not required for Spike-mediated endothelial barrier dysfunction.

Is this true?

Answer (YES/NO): NO